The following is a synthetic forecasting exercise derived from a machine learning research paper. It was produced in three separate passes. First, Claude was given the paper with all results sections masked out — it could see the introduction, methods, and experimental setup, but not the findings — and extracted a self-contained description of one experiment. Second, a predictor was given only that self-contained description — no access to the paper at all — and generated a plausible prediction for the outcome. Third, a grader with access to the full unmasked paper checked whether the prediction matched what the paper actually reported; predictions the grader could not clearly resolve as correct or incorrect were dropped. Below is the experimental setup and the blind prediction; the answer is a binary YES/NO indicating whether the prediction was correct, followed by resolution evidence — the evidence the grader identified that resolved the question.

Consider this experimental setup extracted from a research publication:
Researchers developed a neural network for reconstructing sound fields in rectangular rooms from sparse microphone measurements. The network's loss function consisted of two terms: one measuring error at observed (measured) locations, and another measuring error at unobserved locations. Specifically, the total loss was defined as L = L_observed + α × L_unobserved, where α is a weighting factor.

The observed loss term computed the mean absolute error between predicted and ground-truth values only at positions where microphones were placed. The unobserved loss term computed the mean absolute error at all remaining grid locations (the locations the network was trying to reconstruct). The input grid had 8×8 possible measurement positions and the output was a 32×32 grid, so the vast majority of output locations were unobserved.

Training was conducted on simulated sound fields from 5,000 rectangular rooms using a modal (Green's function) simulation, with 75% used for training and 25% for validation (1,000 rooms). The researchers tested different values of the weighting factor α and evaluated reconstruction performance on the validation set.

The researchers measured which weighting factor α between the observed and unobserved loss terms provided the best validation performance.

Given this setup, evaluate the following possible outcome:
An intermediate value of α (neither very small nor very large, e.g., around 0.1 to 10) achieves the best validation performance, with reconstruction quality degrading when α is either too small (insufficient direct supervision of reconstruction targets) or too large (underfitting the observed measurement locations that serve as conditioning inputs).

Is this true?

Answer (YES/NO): NO